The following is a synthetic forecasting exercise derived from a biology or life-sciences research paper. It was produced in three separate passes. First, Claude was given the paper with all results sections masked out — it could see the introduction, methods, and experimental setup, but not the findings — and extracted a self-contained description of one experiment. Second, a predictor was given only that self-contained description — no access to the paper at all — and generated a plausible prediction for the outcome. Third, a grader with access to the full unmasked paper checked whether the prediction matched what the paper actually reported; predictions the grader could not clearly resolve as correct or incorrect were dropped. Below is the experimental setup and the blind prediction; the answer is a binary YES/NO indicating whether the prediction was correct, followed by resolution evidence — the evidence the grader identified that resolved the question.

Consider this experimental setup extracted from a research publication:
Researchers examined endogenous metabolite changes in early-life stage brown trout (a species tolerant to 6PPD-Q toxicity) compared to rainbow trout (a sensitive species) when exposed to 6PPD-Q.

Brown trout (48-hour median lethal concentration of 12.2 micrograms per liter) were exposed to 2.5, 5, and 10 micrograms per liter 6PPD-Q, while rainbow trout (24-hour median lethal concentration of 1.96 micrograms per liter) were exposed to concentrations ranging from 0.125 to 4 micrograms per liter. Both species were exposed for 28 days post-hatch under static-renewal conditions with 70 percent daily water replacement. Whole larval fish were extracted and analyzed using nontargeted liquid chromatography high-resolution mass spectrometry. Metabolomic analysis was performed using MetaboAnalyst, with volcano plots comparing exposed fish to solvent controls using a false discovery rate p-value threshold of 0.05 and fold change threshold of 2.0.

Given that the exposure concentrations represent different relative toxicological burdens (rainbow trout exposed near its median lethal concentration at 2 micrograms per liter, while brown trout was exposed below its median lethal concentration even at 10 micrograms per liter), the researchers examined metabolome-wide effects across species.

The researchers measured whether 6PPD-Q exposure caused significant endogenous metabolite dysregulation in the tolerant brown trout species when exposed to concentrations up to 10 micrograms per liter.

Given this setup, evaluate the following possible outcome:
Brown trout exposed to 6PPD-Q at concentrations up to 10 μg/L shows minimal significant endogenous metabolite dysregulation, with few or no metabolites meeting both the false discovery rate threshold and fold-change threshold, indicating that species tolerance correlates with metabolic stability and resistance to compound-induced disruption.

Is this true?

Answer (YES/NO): YES